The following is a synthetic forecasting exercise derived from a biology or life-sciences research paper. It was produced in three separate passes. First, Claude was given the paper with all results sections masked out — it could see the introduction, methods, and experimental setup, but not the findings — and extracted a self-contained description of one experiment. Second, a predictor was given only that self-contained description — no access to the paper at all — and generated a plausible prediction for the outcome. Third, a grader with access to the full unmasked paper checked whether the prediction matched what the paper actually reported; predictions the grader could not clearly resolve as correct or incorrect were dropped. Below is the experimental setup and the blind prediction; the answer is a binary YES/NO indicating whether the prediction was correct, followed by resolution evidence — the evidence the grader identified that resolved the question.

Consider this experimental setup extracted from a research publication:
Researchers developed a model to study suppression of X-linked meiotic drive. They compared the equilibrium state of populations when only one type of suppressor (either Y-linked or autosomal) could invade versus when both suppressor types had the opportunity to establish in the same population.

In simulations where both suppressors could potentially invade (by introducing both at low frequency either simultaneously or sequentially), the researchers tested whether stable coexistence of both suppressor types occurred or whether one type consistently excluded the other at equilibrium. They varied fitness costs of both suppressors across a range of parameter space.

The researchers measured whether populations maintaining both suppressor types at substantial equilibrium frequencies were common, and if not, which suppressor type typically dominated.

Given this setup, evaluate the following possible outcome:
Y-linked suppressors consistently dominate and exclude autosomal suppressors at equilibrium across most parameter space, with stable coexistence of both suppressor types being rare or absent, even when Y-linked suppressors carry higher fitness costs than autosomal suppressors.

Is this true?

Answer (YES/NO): NO